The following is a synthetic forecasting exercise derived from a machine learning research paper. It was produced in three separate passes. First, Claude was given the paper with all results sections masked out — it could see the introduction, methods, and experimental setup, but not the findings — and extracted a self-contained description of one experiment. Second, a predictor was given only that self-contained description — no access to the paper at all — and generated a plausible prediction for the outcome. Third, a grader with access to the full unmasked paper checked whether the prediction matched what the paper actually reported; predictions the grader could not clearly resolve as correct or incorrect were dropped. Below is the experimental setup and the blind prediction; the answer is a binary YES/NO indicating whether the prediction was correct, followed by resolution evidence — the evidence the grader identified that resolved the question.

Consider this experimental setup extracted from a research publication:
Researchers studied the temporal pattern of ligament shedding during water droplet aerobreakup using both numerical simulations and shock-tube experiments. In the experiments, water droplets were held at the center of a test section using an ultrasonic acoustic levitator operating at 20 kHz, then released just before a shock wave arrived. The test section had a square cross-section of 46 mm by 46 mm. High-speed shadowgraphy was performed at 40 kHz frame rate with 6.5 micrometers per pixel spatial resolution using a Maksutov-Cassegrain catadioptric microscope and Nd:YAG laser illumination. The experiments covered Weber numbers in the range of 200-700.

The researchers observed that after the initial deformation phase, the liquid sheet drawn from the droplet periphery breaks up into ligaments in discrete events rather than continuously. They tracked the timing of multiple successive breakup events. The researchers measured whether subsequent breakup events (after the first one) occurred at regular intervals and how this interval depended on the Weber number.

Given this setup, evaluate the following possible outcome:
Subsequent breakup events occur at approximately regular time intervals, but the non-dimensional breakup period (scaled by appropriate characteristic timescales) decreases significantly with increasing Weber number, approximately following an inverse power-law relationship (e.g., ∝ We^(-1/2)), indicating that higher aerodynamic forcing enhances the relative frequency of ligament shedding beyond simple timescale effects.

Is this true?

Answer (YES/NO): NO